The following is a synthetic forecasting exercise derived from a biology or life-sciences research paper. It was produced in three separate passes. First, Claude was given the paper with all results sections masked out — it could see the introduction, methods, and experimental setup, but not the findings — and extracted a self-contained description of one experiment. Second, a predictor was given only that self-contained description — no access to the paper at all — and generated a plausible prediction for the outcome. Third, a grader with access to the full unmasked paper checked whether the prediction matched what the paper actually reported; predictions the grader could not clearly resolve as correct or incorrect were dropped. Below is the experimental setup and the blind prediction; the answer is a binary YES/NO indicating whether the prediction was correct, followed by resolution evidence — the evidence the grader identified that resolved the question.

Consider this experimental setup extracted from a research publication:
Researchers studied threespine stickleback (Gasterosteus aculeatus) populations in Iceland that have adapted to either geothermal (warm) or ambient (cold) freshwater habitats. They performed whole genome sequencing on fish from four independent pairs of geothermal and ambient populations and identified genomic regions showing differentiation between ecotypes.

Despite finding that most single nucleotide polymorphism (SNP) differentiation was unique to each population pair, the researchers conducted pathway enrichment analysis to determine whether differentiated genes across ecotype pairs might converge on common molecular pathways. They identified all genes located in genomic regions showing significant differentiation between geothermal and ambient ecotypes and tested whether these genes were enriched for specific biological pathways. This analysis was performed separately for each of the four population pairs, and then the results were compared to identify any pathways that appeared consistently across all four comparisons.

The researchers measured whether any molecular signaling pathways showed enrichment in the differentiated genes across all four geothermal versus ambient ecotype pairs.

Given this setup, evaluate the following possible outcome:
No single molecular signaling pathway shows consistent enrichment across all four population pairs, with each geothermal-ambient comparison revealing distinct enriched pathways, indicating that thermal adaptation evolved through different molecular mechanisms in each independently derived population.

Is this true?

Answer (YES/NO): NO